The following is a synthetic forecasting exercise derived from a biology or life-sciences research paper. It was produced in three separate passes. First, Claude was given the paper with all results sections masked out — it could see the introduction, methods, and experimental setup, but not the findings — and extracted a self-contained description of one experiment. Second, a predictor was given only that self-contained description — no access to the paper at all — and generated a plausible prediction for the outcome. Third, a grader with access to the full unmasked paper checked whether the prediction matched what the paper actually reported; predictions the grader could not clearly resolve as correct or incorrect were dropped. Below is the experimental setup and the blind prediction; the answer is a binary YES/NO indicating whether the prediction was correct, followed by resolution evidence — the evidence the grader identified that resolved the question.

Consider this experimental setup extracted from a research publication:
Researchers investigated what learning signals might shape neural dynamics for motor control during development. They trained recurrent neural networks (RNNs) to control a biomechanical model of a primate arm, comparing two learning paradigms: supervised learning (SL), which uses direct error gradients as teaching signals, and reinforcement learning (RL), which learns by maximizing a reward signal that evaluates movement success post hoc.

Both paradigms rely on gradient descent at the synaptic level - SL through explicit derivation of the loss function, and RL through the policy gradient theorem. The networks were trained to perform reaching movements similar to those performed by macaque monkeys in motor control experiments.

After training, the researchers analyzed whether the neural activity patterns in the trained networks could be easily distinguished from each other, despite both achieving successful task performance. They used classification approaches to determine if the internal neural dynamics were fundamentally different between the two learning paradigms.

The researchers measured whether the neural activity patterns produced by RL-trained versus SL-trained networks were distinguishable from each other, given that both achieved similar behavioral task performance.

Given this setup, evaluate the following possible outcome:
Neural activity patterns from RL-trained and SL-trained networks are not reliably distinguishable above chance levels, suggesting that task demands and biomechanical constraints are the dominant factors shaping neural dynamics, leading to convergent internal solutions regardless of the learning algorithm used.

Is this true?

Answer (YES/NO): NO